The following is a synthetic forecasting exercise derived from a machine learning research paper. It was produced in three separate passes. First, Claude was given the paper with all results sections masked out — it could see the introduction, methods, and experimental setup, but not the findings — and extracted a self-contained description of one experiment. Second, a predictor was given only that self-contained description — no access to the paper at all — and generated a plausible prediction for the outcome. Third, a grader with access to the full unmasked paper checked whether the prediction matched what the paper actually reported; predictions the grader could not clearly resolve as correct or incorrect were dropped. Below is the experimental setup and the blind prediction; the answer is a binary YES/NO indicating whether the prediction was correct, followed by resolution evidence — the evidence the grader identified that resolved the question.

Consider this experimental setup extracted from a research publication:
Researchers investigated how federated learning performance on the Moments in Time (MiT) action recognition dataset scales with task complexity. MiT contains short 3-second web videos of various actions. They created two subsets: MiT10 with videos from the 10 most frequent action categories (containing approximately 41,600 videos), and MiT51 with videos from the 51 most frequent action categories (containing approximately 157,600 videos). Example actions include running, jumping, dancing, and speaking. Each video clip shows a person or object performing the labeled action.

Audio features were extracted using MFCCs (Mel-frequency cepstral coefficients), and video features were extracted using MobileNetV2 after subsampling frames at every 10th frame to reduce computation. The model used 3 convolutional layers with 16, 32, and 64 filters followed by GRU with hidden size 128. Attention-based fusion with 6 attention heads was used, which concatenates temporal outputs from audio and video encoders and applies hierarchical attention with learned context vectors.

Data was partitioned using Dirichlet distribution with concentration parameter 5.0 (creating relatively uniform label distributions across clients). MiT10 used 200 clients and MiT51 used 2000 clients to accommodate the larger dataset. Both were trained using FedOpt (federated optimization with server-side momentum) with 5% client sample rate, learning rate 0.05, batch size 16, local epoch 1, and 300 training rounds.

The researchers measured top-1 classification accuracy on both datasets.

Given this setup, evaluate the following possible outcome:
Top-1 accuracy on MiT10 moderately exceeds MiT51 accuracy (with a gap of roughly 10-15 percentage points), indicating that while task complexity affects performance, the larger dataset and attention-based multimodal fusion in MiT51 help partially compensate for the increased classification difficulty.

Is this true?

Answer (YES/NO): NO